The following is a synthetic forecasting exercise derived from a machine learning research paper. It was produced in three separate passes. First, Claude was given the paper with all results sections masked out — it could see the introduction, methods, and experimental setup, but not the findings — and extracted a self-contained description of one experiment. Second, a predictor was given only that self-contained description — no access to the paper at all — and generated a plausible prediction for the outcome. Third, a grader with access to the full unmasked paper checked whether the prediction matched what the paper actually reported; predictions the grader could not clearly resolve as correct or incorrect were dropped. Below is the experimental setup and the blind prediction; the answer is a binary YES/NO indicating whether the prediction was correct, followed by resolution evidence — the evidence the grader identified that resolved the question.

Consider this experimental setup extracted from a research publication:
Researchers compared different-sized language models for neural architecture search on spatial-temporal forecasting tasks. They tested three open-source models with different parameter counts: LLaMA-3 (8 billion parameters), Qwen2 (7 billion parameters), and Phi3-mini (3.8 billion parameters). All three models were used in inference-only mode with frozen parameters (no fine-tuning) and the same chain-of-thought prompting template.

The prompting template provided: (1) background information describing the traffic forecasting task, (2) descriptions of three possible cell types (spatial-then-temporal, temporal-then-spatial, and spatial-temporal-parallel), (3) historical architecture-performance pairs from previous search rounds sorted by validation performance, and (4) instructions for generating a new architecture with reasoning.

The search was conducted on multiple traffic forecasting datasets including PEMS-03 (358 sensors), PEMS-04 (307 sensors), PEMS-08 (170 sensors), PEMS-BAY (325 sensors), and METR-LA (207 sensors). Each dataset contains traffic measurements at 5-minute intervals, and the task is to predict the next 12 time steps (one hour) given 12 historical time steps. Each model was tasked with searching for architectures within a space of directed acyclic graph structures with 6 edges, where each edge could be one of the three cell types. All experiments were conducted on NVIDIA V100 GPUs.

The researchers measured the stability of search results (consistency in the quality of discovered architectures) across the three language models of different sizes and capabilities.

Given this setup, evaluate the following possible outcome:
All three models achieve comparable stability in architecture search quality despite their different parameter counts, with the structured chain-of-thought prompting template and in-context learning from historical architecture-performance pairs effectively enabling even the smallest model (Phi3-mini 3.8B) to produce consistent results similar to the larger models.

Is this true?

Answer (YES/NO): YES